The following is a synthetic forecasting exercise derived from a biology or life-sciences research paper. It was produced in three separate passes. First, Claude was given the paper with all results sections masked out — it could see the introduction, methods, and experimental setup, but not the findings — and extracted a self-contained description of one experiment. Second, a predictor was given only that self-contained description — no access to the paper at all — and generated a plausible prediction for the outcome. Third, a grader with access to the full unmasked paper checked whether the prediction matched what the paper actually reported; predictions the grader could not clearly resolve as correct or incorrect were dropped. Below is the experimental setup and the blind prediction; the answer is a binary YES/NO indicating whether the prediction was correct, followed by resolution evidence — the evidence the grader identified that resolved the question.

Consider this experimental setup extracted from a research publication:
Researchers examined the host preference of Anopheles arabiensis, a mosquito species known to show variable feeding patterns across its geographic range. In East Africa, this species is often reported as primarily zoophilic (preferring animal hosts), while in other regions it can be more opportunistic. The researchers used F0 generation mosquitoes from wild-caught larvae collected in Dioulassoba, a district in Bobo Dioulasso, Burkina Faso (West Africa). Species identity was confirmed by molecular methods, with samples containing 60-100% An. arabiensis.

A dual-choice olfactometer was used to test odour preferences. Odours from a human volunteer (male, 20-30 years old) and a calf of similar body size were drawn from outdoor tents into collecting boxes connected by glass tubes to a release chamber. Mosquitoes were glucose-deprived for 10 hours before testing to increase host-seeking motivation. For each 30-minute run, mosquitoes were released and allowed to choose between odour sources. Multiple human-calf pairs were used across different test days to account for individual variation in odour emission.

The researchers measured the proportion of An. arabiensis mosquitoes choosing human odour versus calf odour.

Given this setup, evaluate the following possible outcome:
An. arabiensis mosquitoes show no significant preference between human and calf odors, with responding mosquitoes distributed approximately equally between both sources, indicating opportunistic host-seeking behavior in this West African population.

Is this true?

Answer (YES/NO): NO